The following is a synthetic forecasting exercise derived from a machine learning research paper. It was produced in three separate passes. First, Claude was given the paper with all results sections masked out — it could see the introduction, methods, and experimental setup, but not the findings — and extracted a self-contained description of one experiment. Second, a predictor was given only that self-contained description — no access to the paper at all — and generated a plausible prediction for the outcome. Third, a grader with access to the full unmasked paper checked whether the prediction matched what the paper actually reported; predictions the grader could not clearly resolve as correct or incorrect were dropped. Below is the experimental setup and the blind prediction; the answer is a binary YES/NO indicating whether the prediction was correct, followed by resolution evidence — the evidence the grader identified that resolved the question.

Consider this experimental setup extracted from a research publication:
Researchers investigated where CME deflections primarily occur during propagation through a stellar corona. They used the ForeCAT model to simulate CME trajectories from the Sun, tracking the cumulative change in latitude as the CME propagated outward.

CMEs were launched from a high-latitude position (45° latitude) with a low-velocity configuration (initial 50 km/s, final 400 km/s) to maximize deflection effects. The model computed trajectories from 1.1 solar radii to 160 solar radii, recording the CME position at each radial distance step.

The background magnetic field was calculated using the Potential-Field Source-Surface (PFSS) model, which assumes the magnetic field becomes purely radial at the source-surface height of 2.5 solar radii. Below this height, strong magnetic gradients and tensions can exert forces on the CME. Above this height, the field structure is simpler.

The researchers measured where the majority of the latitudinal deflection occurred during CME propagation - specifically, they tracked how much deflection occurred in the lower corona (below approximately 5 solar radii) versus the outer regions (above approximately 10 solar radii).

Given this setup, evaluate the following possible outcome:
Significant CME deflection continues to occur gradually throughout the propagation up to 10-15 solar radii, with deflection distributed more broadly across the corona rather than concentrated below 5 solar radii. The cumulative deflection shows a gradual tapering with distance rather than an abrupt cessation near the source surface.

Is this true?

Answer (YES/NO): NO